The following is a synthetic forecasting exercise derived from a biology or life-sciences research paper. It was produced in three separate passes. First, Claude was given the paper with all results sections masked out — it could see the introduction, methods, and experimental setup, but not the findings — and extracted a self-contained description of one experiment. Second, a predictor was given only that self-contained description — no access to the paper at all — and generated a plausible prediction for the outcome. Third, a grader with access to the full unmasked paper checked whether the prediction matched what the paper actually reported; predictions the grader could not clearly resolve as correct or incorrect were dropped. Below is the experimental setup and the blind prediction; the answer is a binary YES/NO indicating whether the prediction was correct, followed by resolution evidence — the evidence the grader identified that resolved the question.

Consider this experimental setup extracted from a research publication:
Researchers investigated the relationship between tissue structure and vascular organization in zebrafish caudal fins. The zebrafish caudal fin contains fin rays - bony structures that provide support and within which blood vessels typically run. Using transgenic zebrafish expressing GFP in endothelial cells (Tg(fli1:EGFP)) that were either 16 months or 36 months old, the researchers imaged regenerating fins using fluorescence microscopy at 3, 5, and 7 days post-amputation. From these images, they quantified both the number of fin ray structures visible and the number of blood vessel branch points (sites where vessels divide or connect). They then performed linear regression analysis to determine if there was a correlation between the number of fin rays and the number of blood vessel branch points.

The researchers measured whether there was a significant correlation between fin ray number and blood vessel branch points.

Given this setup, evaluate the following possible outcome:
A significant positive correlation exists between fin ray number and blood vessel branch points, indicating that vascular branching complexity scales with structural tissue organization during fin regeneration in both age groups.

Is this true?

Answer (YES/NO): YES